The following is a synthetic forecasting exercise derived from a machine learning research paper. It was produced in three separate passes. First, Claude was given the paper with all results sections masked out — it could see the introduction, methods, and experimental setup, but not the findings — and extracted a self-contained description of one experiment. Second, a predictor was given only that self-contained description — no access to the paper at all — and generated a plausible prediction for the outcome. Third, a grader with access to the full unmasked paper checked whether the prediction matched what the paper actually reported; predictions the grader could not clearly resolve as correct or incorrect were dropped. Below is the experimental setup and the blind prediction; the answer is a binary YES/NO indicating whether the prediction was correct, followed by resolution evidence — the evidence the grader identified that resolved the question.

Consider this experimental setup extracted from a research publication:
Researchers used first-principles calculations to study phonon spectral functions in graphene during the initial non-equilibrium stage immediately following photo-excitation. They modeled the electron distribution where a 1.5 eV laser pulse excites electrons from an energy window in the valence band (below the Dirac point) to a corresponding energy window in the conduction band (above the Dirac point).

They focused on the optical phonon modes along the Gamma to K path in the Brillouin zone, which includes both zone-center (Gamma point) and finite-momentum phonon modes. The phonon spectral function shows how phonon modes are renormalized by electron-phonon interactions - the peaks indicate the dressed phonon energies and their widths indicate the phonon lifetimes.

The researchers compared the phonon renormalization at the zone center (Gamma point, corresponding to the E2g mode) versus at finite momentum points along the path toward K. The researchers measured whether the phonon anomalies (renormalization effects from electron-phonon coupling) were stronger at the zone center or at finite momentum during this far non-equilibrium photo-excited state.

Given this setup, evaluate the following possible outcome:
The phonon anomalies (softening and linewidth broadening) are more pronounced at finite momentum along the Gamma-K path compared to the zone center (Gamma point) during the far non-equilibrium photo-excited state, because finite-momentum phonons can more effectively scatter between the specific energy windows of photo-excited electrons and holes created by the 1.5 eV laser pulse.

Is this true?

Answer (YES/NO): NO